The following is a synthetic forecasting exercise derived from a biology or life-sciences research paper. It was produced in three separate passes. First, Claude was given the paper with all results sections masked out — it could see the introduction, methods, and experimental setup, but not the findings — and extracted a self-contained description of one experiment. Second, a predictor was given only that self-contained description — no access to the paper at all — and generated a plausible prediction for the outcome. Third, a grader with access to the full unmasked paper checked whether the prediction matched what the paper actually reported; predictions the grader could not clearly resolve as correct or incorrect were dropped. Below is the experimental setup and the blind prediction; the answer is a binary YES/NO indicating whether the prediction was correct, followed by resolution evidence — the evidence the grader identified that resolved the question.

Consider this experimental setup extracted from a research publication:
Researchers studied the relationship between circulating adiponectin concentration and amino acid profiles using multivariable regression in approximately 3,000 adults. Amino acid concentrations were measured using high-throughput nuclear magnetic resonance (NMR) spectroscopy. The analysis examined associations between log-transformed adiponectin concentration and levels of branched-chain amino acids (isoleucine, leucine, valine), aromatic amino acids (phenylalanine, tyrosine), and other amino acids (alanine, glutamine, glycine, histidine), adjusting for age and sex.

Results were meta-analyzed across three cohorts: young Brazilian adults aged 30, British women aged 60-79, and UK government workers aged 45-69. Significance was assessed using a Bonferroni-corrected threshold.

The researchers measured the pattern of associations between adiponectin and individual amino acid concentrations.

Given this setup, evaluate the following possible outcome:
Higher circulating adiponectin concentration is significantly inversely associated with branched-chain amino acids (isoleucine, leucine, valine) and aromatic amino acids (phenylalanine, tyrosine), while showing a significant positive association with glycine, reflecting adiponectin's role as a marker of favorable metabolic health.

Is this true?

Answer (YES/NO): NO